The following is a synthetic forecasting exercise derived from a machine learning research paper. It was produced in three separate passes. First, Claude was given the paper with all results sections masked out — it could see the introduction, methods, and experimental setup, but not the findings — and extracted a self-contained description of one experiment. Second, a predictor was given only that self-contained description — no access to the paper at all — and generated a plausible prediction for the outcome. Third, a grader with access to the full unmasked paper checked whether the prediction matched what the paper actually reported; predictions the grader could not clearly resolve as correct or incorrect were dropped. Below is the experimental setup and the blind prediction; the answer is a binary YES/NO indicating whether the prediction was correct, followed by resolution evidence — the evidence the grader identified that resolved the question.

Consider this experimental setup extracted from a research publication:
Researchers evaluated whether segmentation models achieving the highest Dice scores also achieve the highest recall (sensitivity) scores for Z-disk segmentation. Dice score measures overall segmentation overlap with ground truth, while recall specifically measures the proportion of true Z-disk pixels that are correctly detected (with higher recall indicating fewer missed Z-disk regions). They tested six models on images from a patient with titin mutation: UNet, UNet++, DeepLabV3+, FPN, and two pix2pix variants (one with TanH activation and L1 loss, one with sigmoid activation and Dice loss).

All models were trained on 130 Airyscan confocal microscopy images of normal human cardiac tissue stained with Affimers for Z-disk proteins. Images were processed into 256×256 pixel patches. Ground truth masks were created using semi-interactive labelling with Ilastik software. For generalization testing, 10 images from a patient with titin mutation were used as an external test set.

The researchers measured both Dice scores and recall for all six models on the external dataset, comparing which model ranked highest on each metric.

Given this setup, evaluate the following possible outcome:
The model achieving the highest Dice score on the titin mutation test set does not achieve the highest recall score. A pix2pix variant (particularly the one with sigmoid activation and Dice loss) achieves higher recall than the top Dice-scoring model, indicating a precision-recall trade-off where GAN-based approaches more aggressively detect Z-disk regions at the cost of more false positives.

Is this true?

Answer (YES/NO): YES